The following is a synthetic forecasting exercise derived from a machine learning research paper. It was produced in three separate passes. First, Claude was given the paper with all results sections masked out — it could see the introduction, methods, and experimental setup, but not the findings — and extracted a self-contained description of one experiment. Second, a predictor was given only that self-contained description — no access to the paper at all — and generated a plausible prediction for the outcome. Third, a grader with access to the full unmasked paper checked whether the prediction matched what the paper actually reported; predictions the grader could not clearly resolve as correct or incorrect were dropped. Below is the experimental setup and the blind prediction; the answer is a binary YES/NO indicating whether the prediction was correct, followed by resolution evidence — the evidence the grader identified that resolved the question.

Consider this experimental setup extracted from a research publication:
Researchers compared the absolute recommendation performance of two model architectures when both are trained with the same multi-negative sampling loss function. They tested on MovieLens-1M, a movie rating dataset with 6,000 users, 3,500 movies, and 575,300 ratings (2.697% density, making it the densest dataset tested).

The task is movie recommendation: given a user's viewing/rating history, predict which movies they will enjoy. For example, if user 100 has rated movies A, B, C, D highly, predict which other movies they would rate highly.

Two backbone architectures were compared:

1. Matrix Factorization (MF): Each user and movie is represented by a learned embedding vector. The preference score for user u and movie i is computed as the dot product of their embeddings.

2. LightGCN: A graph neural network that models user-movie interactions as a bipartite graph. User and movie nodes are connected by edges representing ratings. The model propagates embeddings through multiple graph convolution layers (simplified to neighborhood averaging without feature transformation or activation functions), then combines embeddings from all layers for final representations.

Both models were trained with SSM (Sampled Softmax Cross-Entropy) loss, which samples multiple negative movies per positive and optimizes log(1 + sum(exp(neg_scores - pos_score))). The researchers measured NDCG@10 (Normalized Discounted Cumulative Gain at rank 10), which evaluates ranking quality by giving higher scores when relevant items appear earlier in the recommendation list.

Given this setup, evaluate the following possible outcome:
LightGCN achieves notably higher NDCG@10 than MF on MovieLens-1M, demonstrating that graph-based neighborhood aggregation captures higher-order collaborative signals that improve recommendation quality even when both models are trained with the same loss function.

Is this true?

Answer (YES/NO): YES